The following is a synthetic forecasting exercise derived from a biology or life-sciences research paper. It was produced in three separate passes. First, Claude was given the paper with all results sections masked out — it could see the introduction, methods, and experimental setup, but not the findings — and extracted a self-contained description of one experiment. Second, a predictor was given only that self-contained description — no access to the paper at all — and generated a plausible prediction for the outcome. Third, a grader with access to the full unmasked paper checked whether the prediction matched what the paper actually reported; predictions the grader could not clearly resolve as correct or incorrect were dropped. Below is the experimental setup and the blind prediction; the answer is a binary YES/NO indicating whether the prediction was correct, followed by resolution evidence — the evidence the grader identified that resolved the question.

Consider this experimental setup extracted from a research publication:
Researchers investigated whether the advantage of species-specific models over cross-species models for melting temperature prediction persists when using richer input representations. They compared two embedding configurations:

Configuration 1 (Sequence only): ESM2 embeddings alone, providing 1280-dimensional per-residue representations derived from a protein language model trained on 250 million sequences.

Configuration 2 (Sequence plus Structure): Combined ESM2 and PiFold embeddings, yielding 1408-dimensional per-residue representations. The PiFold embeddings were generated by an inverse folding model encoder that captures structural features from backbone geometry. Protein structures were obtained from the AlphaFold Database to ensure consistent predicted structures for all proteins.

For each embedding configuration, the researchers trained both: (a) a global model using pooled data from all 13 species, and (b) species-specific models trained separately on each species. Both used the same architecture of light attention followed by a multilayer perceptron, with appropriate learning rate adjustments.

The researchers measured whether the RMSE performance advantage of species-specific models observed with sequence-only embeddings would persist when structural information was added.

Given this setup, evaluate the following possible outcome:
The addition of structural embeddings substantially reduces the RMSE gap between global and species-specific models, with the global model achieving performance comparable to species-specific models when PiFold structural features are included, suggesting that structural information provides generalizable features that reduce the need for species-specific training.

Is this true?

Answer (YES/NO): NO